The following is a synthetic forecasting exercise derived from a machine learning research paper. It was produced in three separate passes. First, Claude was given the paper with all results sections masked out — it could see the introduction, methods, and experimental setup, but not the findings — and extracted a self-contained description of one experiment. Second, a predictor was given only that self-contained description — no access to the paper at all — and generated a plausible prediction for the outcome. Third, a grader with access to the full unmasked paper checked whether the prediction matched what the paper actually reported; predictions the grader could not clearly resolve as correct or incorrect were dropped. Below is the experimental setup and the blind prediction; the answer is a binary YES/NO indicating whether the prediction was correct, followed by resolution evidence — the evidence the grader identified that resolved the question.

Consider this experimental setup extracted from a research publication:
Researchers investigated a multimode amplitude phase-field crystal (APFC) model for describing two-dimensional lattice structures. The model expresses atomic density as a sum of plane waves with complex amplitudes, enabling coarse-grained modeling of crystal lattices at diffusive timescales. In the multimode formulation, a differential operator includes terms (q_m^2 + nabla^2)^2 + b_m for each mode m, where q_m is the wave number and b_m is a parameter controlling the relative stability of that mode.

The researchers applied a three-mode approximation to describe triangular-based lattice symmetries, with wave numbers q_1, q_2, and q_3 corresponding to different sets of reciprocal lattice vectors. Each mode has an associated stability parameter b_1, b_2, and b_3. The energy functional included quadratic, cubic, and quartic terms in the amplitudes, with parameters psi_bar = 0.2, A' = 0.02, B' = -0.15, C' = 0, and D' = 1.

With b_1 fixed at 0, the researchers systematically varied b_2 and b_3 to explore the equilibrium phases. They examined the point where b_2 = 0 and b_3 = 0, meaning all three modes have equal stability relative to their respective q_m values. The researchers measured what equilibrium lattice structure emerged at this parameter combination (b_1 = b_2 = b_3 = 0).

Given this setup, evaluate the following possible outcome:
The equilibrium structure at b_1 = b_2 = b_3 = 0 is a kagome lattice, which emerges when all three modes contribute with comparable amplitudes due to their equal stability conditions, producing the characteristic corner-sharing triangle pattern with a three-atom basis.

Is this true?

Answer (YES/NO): NO